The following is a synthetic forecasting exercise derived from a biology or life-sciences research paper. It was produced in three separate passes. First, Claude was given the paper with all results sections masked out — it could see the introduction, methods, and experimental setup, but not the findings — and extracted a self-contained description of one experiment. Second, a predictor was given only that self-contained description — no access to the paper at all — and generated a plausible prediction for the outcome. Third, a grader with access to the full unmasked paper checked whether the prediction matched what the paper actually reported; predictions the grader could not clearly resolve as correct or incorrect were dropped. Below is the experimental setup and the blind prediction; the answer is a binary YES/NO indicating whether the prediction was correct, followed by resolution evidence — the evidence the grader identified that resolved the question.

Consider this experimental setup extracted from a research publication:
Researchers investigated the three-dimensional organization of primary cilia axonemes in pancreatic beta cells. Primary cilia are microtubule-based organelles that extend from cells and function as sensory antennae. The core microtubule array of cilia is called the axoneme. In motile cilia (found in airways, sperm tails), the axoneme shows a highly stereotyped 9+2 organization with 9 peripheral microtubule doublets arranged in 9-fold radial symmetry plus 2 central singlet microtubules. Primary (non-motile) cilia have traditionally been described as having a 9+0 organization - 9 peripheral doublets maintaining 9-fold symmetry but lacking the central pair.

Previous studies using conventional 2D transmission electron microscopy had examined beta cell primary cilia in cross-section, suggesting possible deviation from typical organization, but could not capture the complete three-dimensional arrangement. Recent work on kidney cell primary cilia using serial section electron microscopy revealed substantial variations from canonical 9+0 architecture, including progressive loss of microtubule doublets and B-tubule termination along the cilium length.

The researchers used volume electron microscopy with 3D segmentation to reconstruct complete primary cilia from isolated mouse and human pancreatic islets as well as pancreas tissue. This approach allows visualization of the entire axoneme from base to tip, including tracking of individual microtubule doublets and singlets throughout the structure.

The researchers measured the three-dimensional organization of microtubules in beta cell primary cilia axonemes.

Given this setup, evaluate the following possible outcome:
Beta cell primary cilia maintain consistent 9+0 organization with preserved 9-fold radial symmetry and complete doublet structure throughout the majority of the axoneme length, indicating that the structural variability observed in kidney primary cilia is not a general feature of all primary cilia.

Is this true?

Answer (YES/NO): NO